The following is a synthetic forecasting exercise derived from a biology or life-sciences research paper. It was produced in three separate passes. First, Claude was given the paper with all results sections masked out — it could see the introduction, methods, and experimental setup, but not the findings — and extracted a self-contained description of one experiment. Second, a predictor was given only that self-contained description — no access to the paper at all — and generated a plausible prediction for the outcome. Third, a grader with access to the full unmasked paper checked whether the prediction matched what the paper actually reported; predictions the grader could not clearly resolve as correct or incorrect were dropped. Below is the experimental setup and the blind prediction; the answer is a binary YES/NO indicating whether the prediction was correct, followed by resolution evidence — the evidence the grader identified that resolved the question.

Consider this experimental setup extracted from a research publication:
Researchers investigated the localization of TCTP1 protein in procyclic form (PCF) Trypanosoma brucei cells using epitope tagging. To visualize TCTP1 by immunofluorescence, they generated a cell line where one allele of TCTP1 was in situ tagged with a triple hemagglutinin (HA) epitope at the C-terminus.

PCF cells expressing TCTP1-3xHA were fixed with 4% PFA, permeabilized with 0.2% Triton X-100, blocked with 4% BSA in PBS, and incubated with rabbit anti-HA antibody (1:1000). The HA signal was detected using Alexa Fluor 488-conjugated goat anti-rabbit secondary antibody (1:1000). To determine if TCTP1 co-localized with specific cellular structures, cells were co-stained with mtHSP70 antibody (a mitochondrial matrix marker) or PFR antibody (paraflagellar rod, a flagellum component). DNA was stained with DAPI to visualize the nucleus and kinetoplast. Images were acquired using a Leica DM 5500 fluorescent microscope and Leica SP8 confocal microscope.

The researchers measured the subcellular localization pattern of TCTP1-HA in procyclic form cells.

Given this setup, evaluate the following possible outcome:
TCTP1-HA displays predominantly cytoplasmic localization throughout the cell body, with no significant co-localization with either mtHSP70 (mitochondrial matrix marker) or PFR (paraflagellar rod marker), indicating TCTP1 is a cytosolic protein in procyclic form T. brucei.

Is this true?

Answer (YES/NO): YES